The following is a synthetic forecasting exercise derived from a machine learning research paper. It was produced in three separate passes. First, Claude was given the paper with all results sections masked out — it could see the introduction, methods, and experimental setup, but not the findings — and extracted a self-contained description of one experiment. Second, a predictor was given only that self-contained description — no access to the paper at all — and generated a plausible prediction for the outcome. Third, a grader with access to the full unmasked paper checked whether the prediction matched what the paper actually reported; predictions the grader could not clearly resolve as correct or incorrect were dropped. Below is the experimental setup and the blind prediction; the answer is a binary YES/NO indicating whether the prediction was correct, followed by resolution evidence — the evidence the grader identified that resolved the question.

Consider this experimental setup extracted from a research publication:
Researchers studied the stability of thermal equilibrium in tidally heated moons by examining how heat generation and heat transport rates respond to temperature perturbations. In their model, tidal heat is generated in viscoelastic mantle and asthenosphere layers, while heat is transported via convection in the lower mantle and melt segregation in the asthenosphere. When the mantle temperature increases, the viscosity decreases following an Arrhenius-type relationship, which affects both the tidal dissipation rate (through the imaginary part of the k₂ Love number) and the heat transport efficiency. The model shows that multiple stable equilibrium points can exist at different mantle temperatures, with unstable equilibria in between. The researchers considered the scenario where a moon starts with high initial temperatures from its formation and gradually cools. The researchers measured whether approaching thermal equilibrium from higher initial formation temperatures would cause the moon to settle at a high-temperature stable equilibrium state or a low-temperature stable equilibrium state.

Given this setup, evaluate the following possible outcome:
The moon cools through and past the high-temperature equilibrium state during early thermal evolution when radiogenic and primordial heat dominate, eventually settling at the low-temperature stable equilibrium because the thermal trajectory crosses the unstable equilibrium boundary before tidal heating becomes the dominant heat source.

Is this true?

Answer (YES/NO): NO